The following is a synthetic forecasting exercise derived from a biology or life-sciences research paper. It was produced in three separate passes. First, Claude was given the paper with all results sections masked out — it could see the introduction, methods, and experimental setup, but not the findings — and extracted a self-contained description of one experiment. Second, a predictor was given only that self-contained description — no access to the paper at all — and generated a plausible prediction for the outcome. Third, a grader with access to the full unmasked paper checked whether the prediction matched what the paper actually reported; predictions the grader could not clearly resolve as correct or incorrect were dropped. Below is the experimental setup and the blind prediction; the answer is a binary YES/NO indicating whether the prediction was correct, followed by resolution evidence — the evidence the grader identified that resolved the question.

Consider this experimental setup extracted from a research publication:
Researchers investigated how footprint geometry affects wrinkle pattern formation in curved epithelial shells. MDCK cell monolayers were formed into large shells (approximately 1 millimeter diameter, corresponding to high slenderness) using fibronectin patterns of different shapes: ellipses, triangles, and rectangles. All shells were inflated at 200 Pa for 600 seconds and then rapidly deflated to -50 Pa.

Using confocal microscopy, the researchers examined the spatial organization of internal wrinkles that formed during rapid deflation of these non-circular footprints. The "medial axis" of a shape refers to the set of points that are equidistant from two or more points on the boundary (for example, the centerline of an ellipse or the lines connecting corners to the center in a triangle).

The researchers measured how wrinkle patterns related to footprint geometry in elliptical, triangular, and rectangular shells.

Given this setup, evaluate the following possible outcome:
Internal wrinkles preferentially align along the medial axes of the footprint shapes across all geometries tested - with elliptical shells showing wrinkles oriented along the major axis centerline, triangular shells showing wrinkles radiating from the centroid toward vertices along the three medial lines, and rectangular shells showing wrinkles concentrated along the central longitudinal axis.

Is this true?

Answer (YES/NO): YES